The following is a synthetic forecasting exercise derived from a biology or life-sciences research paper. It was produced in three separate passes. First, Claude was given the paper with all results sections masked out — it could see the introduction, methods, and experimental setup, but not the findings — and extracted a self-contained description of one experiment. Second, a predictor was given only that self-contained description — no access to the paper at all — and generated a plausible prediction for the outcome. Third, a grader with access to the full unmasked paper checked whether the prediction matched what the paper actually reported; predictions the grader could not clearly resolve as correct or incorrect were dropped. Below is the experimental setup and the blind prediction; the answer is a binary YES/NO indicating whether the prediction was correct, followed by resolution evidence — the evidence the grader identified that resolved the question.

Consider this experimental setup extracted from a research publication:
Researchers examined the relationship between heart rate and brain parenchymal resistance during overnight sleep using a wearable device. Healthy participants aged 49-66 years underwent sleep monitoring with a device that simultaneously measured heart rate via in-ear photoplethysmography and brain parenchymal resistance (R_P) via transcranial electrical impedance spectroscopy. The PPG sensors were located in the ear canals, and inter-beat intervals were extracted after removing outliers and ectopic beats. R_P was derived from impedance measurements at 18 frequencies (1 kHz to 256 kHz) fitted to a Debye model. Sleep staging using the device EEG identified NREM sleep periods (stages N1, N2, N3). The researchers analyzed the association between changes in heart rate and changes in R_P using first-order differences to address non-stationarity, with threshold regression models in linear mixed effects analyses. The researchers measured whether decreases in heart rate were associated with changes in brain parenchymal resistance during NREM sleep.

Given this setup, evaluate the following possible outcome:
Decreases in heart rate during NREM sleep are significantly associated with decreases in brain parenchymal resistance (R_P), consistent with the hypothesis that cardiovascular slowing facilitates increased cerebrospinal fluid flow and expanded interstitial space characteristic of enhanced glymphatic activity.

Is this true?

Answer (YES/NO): NO